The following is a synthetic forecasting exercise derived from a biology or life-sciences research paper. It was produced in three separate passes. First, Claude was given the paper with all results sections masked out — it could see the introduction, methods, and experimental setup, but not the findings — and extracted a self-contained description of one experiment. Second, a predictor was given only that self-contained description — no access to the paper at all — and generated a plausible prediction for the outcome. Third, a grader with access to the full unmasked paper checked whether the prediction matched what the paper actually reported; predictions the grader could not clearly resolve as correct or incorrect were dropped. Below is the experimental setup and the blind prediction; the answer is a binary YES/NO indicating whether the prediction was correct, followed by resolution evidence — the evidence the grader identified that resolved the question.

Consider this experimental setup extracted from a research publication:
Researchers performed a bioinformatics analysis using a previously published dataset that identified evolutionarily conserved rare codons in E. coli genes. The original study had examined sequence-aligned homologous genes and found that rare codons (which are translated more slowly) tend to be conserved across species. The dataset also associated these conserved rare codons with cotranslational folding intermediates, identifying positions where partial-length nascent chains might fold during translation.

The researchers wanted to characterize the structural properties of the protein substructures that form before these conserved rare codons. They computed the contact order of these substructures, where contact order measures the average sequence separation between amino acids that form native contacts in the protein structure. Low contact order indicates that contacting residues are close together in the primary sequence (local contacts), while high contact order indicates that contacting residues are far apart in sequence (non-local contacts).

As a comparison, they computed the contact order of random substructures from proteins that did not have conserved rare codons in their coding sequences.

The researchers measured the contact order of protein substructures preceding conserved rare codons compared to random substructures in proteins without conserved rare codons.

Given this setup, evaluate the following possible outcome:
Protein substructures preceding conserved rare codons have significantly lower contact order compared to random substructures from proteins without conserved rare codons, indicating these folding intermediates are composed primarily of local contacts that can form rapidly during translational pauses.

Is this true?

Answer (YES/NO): YES